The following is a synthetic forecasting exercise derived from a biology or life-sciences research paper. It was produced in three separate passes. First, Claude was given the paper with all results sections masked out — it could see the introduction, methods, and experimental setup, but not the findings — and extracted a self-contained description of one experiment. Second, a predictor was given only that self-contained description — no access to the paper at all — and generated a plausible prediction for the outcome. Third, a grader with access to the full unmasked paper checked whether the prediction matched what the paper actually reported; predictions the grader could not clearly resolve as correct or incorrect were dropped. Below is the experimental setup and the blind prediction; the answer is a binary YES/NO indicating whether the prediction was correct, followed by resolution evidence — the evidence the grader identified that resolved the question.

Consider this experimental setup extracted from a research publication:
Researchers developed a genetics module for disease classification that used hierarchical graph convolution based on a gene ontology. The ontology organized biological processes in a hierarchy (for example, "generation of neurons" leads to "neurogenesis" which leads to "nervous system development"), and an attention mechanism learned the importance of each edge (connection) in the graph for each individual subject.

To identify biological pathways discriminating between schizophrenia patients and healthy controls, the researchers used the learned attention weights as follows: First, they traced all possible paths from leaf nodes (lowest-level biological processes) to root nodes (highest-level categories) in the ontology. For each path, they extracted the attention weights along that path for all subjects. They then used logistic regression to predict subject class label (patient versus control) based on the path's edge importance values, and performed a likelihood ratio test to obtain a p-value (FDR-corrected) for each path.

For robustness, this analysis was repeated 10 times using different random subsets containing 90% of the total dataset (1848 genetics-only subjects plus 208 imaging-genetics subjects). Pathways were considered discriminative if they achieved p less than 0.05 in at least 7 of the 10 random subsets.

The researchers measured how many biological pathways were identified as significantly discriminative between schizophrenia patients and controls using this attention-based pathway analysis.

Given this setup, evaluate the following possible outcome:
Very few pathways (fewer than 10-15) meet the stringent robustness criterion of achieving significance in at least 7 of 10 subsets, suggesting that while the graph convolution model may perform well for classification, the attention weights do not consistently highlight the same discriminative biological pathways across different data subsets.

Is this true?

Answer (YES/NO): NO